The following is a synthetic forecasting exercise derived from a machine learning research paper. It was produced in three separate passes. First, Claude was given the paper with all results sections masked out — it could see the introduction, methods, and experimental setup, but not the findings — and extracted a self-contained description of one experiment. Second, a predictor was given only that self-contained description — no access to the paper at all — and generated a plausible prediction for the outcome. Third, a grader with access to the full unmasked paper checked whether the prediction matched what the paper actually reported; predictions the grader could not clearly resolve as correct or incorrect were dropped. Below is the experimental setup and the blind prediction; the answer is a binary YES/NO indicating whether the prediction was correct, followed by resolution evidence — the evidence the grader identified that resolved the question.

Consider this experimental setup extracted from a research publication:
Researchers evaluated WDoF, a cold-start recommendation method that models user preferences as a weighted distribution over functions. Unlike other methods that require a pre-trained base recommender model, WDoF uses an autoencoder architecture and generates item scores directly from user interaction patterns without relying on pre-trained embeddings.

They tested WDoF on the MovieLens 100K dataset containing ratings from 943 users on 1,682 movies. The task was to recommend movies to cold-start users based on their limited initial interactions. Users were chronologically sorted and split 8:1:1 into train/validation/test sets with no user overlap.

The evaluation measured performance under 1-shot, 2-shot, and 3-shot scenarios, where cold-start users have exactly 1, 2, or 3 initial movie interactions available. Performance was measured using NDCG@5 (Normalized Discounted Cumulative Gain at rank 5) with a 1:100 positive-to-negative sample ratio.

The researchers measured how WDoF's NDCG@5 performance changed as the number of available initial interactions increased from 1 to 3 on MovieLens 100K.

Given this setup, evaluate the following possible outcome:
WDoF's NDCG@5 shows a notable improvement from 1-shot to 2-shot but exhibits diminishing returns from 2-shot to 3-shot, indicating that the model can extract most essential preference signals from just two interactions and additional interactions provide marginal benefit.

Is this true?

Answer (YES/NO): NO